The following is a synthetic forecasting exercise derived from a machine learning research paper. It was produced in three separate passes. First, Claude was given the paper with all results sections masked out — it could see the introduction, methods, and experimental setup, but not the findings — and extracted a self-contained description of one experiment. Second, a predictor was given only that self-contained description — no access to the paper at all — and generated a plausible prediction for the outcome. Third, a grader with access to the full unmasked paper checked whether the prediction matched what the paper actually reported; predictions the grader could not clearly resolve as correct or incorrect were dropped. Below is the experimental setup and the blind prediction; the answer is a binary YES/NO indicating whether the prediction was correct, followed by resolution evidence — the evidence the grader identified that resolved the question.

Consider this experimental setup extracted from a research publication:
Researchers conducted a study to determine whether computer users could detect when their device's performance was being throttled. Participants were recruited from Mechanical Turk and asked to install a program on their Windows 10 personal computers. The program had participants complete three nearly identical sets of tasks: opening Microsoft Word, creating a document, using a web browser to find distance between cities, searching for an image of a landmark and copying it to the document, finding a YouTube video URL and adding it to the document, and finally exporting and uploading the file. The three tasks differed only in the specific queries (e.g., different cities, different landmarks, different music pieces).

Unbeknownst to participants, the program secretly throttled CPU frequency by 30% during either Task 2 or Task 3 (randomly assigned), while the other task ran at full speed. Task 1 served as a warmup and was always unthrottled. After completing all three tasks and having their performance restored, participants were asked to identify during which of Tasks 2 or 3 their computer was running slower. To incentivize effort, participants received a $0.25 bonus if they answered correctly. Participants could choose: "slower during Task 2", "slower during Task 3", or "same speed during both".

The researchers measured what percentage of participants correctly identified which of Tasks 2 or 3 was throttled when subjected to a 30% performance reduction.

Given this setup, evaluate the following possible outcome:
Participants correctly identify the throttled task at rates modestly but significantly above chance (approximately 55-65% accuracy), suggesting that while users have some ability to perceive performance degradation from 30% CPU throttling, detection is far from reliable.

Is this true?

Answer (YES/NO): NO